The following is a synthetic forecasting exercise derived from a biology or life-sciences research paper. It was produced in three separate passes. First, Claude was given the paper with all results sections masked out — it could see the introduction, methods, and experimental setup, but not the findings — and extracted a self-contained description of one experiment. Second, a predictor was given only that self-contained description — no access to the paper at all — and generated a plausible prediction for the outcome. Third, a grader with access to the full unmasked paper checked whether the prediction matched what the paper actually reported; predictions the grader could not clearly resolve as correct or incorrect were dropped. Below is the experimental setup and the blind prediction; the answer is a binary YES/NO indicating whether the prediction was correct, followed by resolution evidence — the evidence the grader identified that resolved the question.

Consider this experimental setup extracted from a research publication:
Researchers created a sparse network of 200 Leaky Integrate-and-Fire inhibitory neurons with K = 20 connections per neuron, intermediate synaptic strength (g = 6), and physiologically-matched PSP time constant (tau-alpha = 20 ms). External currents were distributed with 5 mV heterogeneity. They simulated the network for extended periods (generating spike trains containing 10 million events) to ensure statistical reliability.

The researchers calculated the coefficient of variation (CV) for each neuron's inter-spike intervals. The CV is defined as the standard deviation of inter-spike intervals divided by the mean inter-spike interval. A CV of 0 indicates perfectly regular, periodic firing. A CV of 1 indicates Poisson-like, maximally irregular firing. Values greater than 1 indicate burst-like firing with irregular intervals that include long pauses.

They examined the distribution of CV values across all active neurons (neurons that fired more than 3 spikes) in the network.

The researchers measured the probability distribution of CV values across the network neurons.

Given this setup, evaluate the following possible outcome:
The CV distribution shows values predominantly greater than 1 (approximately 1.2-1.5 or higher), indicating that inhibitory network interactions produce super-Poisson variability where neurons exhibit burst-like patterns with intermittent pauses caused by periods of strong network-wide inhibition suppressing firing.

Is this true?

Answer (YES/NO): YES